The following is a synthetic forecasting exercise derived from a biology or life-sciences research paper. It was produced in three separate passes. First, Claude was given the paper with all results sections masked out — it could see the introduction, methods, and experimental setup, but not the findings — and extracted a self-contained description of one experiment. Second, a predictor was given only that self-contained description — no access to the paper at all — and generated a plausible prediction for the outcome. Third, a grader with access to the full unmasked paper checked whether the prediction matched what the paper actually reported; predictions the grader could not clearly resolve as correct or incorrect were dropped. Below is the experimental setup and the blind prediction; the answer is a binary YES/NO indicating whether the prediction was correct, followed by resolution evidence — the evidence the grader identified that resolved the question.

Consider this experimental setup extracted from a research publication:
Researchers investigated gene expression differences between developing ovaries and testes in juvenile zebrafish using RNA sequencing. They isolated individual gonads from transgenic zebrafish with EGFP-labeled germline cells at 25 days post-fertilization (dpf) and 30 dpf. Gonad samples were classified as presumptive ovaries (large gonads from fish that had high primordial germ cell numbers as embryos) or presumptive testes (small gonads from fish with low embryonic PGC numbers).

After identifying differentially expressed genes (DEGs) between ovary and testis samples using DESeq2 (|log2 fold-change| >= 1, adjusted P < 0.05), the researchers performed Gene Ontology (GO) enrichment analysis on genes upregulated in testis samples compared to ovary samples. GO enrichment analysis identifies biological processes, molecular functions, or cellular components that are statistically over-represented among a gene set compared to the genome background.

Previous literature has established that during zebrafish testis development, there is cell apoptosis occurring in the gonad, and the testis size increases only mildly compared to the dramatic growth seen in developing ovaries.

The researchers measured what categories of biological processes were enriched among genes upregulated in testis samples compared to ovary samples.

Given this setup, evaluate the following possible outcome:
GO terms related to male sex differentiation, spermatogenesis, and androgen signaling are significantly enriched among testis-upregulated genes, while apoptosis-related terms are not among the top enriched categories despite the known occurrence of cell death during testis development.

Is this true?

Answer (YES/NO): NO